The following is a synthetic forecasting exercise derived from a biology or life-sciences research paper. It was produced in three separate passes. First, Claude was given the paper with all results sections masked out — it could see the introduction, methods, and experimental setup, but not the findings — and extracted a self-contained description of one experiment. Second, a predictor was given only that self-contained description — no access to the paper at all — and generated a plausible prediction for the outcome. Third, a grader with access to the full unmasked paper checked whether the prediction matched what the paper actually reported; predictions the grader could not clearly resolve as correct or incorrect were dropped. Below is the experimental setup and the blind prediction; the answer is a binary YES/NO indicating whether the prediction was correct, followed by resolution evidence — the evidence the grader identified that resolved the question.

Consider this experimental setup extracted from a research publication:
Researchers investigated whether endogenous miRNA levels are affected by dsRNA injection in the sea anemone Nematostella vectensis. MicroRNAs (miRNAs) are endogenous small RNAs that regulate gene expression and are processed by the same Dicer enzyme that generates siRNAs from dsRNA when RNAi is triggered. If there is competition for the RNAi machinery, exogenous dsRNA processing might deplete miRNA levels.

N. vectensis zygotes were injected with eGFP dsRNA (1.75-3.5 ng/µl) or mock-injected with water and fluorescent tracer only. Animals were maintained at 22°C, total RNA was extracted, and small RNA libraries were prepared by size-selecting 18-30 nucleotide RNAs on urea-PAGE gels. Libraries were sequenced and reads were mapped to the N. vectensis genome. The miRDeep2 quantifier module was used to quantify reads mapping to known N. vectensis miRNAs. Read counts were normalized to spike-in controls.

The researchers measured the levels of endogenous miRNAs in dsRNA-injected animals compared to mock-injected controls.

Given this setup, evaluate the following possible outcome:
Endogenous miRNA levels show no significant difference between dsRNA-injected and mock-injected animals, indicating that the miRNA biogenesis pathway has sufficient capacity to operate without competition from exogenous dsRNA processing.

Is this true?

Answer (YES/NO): YES